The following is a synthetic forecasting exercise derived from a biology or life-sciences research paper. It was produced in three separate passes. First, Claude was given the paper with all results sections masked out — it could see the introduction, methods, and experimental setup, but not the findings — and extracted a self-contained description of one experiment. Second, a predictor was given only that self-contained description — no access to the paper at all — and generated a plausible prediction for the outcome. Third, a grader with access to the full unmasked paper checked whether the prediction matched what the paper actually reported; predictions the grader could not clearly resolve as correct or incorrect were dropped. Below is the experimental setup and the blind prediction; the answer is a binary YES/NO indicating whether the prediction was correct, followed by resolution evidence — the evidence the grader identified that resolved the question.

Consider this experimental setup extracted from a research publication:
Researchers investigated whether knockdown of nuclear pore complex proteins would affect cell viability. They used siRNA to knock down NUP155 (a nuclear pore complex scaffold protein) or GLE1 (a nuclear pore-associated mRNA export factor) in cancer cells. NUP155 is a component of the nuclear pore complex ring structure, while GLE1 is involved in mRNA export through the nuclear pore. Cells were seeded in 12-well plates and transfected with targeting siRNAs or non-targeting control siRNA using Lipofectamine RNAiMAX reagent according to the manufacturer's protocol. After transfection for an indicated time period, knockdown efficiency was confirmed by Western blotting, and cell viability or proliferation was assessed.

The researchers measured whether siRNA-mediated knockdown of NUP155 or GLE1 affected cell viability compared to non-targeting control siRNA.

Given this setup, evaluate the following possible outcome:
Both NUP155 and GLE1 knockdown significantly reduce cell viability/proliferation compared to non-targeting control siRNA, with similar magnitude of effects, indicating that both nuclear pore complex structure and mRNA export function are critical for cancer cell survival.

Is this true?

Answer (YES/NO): NO